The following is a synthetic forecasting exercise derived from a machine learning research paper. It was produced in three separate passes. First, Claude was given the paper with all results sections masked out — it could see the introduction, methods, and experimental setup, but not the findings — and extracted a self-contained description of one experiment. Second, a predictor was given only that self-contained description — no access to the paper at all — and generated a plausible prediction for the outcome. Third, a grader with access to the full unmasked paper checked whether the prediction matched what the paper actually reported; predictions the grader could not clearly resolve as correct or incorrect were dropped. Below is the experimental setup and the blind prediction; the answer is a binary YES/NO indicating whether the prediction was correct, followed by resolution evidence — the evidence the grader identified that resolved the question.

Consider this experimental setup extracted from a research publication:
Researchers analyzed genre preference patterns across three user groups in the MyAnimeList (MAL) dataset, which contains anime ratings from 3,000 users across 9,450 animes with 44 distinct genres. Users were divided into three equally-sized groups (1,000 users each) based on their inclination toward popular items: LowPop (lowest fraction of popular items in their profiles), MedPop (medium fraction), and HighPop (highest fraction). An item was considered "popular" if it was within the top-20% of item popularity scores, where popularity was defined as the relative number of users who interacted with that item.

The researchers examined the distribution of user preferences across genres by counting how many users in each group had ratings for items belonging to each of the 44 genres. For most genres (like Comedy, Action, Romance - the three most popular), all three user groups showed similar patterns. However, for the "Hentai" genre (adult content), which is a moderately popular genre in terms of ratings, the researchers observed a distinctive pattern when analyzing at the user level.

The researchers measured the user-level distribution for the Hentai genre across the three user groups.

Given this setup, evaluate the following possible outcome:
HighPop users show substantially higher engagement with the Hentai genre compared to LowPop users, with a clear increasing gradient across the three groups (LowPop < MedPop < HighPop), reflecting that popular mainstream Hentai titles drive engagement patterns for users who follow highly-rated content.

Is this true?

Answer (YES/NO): NO